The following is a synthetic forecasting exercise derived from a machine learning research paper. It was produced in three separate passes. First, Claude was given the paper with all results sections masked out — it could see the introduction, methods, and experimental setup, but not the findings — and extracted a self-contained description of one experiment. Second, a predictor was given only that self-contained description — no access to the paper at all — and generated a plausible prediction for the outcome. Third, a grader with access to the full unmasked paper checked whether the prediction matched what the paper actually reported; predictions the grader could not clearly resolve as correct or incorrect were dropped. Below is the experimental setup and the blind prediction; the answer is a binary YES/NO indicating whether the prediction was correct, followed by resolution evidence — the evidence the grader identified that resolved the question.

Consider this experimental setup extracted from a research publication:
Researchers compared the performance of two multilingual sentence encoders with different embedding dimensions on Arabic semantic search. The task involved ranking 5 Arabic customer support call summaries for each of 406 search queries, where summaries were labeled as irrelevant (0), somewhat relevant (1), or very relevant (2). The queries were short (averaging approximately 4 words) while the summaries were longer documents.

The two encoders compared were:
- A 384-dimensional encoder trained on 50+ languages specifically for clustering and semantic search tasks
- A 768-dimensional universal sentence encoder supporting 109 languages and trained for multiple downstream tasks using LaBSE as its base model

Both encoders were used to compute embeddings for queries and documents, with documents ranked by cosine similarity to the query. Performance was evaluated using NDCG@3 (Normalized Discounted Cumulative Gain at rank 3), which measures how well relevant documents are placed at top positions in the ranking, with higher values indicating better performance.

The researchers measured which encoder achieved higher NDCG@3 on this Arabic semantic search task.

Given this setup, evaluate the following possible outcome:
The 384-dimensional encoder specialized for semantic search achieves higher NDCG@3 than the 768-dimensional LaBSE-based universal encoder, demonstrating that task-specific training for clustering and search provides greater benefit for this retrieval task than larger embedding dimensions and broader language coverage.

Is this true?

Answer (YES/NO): YES